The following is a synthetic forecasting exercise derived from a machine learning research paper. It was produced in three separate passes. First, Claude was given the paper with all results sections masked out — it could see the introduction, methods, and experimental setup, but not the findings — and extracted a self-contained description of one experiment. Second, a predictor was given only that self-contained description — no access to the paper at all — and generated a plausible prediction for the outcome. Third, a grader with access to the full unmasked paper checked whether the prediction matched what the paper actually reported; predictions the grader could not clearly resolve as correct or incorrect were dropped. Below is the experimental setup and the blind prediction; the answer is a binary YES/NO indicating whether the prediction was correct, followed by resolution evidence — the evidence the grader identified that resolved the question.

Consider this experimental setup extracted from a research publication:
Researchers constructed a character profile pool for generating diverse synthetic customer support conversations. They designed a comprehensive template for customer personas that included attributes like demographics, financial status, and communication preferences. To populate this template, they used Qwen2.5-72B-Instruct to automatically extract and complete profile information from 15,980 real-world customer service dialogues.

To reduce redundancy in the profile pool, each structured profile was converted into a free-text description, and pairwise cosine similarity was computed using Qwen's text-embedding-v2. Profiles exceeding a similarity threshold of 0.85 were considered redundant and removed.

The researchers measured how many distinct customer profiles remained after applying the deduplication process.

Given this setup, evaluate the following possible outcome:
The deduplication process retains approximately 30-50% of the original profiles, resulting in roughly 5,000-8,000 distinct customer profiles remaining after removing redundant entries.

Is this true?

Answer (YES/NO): NO